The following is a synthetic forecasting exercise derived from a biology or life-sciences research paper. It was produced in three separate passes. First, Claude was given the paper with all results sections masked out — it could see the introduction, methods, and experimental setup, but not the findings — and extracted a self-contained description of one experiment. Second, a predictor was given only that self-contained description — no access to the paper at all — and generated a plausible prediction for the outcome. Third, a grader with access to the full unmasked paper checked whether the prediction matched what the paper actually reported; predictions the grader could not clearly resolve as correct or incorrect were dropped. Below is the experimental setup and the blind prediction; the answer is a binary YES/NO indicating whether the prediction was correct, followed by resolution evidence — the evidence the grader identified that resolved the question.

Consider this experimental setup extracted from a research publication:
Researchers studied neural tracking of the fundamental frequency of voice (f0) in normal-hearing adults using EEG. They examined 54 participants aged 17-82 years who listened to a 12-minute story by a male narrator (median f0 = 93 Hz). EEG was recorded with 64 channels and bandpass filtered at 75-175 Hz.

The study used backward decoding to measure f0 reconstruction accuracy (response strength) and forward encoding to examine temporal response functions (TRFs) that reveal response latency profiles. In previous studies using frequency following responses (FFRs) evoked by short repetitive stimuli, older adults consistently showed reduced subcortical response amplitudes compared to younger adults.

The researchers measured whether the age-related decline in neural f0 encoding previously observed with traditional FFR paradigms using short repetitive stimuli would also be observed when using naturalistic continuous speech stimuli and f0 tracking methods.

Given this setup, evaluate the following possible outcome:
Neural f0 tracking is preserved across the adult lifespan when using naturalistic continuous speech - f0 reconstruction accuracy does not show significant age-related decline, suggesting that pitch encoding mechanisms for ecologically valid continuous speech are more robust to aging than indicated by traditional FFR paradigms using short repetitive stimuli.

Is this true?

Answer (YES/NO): NO